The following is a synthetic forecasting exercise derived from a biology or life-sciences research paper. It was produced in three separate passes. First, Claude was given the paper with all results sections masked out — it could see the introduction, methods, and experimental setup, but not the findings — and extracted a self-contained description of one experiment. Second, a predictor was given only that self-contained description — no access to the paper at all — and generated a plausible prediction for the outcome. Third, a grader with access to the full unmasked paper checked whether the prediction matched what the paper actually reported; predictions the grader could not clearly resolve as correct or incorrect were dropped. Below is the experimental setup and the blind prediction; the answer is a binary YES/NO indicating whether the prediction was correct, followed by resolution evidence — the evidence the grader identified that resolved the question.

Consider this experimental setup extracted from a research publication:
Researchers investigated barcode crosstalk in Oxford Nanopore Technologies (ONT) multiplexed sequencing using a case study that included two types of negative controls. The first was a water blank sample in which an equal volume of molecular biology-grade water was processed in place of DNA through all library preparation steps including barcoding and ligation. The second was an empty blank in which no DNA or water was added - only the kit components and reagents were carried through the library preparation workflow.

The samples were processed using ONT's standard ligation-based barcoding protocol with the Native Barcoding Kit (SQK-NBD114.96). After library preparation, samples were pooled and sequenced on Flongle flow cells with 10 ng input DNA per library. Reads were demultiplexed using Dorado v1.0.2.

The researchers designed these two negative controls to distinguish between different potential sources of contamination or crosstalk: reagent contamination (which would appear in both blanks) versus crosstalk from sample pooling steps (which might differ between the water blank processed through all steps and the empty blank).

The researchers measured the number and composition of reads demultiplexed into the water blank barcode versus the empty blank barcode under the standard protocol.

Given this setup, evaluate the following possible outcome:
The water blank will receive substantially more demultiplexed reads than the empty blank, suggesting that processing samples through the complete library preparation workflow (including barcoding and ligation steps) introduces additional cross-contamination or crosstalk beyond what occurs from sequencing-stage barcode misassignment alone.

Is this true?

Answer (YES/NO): NO